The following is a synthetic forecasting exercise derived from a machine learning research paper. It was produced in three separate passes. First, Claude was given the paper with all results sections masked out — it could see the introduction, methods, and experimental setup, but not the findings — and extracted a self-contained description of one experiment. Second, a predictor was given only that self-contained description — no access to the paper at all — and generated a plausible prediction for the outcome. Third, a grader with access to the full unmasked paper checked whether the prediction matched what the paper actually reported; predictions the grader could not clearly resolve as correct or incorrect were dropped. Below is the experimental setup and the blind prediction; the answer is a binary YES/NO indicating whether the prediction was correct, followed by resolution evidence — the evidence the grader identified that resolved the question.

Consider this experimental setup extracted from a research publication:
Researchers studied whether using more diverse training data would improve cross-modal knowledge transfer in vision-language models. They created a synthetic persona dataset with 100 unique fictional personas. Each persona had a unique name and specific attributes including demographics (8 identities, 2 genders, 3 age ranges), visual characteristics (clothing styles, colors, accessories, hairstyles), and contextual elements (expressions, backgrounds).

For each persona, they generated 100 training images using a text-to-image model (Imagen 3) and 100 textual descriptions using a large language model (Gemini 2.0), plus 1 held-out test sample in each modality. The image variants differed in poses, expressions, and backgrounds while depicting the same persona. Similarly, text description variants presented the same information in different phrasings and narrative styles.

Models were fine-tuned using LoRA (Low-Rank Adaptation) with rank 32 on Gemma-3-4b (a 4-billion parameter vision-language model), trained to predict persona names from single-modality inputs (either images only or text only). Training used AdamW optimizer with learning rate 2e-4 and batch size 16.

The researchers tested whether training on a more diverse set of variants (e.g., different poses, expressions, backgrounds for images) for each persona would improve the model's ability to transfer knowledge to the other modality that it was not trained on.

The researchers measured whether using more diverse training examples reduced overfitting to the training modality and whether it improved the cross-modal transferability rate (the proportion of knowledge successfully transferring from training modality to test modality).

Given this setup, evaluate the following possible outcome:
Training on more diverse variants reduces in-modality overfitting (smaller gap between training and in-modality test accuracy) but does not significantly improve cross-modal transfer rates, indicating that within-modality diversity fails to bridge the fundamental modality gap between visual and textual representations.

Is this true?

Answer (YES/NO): YES